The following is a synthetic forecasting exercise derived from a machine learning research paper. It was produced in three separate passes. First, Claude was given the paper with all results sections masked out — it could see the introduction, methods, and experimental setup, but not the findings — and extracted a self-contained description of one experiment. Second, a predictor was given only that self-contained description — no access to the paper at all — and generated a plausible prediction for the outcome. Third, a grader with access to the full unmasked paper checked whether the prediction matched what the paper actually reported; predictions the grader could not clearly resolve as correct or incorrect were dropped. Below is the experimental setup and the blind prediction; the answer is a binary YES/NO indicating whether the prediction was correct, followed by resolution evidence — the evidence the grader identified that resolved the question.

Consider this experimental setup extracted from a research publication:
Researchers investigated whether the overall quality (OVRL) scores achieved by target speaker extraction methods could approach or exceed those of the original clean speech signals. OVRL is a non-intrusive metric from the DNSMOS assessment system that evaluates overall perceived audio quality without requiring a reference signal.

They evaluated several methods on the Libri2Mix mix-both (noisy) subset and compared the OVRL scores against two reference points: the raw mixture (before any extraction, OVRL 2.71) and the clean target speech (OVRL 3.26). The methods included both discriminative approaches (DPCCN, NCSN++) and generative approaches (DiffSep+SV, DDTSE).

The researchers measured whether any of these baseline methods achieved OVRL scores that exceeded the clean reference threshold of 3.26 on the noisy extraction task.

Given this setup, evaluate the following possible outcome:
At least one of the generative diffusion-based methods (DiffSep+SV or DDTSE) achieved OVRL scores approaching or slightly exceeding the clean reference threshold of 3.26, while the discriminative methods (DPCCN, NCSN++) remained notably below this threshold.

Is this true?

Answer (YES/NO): NO